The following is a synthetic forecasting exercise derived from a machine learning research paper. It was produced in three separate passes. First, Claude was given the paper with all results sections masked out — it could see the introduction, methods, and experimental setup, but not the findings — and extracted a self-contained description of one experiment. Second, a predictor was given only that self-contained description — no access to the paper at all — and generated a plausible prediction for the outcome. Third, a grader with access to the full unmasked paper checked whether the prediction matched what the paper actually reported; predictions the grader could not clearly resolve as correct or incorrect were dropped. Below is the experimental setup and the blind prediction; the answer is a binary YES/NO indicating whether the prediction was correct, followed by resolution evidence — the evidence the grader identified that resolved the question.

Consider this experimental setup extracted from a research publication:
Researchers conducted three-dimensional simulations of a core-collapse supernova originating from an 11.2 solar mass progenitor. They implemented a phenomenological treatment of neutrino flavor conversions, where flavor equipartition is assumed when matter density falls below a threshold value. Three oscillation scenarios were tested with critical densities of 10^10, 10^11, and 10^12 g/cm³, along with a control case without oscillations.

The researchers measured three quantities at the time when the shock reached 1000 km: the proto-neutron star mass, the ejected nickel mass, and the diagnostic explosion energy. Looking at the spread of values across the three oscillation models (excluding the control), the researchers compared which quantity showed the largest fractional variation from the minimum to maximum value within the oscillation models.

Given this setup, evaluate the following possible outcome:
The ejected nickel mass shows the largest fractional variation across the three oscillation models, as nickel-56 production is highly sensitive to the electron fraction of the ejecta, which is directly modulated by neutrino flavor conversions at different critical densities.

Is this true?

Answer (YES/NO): NO